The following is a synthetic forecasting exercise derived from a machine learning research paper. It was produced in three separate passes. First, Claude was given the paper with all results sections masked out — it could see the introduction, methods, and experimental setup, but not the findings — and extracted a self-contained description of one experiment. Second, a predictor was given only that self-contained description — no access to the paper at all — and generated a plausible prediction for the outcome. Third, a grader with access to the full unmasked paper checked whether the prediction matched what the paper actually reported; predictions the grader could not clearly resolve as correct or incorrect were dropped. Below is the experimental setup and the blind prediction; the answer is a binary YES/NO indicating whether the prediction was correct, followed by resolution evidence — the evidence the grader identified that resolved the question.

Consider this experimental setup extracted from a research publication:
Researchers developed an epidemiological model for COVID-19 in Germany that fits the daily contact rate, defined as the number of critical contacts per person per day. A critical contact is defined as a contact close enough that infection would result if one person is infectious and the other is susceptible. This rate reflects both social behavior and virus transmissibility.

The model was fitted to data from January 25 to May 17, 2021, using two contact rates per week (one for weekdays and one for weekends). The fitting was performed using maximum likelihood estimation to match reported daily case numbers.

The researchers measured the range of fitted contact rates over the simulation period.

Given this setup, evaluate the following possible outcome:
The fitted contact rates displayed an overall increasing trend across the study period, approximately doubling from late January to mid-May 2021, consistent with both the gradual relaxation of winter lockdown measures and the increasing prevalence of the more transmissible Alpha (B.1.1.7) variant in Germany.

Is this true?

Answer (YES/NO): NO